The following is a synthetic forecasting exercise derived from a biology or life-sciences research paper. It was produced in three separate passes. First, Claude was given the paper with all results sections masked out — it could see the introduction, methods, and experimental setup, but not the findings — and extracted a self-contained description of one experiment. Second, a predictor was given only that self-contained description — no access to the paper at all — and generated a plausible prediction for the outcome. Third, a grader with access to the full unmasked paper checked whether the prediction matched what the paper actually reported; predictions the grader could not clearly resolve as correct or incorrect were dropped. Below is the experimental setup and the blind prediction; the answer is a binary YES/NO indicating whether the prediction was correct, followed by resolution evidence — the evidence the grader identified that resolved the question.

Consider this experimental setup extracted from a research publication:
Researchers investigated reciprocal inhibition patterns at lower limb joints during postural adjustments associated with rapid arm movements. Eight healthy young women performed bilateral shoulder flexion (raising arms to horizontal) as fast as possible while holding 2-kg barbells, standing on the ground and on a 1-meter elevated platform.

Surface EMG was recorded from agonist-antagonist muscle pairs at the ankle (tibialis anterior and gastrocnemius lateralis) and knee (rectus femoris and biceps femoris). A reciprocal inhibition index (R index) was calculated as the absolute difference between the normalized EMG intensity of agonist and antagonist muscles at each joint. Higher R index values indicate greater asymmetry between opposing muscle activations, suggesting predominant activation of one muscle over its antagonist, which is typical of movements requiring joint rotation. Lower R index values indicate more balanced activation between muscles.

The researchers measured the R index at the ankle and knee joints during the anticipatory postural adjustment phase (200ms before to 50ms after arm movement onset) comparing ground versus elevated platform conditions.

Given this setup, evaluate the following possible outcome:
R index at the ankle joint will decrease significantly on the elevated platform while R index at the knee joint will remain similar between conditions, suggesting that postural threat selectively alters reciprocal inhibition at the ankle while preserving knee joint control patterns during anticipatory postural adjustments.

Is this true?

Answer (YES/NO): NO